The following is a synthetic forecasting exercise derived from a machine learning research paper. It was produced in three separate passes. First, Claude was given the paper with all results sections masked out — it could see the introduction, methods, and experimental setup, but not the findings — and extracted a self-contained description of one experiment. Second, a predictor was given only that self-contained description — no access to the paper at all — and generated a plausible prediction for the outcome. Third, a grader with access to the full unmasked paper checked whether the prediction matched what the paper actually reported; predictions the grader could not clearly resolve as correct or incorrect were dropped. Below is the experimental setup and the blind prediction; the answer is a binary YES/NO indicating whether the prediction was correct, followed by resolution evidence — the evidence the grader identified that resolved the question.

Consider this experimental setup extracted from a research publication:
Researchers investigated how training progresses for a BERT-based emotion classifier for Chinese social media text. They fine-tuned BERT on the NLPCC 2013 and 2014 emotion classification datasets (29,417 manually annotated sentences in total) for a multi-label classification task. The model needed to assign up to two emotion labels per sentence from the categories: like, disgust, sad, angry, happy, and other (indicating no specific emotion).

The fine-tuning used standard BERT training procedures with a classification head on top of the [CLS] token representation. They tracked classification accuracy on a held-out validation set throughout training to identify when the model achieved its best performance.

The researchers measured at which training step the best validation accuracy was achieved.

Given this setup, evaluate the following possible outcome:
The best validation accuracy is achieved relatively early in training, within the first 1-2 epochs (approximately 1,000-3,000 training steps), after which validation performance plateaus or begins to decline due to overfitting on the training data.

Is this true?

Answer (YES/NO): NO